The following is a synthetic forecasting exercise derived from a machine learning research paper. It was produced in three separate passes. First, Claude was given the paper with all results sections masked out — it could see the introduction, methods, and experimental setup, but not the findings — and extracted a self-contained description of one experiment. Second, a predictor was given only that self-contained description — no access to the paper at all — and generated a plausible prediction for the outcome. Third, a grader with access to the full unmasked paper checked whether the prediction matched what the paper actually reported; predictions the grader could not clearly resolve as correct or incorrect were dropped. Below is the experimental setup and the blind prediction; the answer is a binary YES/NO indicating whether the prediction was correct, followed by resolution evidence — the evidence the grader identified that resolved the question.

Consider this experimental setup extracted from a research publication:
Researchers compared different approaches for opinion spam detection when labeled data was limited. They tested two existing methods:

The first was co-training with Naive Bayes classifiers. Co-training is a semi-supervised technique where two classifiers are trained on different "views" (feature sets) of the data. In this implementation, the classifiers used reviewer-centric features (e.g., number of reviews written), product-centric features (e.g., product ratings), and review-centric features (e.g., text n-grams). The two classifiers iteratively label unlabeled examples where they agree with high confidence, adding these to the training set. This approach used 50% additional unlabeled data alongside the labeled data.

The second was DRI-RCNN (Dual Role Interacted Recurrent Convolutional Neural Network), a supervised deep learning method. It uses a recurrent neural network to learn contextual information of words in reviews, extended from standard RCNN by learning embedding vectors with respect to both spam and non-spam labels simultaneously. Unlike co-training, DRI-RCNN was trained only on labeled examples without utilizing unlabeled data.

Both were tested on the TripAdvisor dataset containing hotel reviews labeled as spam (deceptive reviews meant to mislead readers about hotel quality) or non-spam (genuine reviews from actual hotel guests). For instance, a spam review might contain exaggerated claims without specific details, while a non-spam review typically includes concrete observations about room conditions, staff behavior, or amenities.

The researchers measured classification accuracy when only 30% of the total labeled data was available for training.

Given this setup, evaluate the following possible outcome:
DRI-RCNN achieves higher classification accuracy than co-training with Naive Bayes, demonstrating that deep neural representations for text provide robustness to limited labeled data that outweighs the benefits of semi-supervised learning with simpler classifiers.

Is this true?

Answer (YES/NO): YES